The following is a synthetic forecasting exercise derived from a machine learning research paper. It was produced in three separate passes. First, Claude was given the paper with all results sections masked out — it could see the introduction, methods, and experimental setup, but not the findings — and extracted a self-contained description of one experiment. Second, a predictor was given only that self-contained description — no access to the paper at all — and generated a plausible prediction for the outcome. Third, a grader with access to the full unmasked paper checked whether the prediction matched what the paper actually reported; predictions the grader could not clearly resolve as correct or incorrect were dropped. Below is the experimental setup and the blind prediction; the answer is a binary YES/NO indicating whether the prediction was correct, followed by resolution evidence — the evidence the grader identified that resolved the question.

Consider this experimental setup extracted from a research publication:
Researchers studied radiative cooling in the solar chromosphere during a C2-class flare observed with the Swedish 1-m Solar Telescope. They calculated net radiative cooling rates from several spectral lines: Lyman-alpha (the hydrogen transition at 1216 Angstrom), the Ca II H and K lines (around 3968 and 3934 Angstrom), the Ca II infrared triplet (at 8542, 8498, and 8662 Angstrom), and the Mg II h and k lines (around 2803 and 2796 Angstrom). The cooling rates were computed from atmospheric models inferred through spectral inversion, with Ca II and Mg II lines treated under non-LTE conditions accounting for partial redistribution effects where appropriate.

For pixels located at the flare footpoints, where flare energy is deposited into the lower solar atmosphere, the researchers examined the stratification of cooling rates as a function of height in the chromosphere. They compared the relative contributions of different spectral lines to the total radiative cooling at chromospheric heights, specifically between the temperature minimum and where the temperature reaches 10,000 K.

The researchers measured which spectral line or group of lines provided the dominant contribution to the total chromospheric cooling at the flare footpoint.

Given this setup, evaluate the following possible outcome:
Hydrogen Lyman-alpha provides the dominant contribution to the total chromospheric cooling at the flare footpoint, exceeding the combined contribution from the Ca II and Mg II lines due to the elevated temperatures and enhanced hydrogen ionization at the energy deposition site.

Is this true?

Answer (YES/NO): NO